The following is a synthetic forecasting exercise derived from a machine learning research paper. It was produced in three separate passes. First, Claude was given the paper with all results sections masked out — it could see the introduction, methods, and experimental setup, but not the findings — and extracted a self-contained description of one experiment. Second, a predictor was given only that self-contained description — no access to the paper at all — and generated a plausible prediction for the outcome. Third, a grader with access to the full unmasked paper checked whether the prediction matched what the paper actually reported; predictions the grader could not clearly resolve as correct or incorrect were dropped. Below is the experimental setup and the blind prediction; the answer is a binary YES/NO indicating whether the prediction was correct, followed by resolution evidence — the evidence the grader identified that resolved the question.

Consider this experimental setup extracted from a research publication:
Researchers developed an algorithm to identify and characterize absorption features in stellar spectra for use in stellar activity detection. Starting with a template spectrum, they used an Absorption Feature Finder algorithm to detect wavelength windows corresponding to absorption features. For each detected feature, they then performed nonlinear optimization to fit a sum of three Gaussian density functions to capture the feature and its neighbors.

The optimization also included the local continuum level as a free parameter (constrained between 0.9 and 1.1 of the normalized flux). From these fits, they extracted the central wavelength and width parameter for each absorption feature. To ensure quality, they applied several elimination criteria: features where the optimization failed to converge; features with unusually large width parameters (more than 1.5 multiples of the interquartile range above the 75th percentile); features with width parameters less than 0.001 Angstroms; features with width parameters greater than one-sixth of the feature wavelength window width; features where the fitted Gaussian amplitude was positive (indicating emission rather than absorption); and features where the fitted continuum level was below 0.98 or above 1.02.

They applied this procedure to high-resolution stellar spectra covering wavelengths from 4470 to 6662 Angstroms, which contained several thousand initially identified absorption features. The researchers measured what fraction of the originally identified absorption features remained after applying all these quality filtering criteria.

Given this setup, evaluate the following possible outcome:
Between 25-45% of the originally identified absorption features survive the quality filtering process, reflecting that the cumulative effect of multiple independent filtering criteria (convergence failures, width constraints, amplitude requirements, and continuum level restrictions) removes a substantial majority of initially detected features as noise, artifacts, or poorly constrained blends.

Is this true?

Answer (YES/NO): YES